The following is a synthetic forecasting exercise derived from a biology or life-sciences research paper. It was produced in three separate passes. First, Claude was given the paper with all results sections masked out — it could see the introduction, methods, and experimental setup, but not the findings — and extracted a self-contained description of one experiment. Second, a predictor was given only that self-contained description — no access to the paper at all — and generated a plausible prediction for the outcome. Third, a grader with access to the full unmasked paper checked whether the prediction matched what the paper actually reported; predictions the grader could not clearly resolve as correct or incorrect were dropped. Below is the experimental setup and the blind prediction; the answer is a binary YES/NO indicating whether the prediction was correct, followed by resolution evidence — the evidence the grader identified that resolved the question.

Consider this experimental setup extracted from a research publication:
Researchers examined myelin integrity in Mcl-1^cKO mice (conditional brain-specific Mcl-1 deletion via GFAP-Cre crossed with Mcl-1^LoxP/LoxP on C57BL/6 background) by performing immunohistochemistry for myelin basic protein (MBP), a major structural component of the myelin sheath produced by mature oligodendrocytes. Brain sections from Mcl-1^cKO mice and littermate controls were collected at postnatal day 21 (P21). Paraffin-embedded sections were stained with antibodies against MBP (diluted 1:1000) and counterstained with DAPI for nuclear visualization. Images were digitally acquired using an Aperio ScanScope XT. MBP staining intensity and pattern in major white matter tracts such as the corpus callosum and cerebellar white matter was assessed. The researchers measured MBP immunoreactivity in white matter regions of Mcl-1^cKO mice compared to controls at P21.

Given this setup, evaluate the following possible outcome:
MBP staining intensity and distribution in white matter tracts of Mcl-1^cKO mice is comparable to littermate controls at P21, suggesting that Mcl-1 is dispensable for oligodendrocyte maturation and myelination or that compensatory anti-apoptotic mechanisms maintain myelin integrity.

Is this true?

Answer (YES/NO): NO